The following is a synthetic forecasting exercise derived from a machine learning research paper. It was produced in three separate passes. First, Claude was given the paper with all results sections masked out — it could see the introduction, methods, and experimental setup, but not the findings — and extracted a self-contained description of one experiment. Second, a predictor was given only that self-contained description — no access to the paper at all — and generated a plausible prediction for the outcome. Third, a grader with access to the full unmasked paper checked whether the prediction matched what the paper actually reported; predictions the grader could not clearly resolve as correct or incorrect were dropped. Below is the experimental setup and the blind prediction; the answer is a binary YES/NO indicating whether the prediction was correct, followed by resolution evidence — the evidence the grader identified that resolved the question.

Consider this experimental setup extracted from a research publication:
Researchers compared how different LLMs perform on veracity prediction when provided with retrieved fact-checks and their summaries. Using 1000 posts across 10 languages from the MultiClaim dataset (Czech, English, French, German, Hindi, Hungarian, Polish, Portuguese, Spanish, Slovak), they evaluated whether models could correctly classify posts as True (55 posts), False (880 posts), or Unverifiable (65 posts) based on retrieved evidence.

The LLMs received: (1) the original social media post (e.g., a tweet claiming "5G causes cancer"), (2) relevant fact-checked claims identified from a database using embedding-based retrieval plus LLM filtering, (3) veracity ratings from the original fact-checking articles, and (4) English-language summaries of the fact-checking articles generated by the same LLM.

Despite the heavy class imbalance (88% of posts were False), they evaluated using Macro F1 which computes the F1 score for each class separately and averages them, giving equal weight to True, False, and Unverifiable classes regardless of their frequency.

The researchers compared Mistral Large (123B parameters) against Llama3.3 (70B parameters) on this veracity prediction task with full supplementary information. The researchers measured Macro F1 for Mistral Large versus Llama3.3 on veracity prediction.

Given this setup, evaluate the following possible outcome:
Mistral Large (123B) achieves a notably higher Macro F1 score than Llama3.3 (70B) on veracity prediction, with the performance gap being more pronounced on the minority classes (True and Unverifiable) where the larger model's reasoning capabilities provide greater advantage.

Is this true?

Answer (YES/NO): NO